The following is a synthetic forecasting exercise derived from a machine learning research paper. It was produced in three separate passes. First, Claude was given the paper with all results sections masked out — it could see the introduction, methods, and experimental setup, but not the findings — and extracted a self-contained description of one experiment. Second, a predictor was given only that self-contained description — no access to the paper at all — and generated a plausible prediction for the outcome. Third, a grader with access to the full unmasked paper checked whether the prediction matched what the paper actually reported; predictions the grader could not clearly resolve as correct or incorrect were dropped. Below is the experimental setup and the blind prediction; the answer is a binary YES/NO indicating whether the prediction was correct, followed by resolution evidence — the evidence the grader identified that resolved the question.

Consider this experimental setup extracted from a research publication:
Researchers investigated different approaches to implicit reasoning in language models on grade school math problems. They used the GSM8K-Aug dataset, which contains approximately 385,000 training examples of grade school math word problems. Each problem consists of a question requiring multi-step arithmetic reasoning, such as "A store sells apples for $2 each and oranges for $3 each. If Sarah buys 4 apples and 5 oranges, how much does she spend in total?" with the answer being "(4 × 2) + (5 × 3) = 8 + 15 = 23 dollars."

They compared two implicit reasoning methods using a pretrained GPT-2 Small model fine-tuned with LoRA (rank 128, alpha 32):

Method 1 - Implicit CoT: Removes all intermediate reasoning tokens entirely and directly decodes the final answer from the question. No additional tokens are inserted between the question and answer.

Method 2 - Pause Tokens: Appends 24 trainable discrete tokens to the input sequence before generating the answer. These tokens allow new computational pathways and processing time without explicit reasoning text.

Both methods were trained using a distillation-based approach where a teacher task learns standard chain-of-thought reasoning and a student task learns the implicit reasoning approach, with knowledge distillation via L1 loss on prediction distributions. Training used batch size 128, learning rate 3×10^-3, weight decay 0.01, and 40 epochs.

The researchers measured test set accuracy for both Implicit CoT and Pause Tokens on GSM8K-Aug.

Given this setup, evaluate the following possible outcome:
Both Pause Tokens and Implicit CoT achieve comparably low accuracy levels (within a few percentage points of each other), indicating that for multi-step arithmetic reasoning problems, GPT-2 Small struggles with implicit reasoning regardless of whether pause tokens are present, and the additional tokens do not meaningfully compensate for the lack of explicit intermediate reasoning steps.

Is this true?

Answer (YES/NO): YES